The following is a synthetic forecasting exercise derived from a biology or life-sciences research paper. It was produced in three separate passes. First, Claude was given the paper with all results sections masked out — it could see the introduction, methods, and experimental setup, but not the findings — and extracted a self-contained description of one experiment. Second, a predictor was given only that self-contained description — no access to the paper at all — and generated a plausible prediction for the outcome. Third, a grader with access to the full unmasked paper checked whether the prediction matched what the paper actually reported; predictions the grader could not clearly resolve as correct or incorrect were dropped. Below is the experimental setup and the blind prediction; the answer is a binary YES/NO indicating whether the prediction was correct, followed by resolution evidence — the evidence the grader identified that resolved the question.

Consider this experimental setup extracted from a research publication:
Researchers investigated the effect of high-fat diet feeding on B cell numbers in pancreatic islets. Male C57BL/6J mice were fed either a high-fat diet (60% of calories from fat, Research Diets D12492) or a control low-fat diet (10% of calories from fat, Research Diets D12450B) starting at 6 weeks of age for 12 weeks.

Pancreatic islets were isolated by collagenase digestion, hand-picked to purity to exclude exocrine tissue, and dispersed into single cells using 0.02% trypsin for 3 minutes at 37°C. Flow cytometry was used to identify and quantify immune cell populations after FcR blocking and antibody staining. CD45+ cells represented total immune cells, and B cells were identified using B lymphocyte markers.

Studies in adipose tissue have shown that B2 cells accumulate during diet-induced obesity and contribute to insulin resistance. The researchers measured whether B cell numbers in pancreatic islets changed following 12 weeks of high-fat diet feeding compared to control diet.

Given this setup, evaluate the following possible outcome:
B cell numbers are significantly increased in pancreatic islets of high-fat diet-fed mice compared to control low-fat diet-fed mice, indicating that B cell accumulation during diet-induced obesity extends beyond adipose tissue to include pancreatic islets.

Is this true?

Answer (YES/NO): NO